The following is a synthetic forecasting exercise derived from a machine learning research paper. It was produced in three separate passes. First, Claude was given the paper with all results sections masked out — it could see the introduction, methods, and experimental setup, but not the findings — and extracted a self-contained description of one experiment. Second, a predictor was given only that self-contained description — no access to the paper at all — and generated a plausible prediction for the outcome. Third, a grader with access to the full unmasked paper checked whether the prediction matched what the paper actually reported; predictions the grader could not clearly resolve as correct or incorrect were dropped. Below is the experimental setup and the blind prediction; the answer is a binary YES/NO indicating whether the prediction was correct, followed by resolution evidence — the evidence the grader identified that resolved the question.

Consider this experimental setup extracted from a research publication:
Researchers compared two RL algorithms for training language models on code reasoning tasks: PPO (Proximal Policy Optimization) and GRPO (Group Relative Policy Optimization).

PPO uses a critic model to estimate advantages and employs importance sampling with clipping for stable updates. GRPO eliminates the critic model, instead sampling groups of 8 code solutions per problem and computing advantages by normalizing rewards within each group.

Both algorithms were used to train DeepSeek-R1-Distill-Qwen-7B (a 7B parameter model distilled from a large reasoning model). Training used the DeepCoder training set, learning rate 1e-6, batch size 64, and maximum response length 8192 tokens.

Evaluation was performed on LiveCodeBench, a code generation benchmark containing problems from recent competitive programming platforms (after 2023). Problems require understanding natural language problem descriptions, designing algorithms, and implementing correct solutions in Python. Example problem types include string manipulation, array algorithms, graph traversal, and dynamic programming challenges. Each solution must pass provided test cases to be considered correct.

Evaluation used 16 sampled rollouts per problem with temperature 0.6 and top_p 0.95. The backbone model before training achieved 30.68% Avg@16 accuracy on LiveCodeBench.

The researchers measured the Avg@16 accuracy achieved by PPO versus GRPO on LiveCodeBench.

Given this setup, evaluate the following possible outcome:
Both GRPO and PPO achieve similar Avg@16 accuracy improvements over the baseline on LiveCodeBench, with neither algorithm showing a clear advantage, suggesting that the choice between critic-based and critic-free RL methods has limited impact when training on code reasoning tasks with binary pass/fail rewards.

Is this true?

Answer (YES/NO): NO